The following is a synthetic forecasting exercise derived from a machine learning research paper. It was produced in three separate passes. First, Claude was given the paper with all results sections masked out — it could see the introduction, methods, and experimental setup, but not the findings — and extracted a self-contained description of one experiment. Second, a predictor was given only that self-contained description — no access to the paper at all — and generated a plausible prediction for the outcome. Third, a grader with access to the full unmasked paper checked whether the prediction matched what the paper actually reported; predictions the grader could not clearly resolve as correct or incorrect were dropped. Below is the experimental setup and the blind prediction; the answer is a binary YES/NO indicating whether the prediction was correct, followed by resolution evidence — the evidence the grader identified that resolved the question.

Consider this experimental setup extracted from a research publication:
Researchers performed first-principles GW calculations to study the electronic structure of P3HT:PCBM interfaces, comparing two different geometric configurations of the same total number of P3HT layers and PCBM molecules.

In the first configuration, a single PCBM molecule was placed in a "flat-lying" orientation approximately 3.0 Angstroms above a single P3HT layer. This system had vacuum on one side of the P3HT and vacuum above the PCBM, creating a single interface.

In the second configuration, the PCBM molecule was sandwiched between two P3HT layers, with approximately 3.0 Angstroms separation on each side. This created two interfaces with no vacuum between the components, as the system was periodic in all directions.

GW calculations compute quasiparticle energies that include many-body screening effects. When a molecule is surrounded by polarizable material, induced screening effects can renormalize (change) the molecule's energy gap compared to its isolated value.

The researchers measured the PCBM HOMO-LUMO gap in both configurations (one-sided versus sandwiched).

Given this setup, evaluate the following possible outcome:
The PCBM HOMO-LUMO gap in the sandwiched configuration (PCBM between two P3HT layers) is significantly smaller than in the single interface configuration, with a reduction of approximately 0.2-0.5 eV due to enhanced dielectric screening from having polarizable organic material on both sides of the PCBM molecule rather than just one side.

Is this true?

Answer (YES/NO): NO